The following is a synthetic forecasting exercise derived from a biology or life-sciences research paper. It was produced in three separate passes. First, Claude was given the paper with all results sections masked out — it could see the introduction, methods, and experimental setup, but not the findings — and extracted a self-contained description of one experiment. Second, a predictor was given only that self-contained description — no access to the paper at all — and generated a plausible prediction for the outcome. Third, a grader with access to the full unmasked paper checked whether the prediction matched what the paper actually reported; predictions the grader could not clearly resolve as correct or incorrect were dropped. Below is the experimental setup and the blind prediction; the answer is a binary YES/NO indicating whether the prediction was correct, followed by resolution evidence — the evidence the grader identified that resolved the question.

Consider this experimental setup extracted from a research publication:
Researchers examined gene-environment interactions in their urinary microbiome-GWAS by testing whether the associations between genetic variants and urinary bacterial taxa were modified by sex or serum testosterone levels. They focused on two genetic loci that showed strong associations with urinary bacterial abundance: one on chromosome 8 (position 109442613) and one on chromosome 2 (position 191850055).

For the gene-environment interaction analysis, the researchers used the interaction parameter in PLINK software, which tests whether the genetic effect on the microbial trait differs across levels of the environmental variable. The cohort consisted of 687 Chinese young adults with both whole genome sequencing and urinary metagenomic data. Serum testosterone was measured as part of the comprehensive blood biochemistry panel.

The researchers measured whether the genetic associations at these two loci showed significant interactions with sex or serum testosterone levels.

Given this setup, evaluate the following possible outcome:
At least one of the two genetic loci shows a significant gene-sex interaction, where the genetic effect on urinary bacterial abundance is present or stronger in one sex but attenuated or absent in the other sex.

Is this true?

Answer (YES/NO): YES